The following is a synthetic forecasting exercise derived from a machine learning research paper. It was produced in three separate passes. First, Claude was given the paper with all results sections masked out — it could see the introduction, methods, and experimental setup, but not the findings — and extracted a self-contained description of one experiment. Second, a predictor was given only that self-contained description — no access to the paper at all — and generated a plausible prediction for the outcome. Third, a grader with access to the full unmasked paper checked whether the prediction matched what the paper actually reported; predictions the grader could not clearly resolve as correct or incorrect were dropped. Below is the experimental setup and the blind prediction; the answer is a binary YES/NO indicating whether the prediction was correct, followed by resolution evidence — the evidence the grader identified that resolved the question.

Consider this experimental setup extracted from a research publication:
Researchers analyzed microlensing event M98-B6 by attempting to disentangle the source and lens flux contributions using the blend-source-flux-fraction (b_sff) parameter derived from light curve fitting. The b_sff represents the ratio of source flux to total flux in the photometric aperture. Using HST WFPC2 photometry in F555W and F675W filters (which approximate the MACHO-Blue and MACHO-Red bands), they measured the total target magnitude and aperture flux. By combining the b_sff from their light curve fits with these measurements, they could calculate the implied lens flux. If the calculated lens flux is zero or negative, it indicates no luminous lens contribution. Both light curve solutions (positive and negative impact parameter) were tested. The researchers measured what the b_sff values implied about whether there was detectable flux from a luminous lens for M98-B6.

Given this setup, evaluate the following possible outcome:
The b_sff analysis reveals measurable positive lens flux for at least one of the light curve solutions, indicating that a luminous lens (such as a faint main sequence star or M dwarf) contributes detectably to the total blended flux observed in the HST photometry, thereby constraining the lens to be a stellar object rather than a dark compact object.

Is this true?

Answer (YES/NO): NO